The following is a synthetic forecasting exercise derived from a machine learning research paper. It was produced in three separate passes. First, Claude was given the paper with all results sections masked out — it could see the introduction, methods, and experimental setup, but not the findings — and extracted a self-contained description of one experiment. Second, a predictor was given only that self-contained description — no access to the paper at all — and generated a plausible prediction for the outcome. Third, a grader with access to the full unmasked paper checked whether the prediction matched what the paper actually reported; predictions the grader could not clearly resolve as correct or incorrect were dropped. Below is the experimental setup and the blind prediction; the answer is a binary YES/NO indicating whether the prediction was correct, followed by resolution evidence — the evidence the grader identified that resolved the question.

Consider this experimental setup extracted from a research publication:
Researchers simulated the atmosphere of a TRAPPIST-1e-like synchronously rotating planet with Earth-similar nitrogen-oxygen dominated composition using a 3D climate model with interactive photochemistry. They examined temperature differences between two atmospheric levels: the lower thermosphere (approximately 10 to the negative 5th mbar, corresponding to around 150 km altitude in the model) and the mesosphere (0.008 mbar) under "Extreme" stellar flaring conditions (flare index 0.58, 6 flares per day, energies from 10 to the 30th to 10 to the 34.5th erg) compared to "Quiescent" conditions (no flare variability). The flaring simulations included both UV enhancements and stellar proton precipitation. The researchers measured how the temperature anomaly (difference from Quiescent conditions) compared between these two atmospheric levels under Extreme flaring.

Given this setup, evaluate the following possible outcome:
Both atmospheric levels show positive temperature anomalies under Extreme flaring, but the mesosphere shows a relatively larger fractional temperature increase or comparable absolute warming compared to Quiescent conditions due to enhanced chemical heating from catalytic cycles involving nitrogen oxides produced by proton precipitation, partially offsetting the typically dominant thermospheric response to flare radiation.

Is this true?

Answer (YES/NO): NO